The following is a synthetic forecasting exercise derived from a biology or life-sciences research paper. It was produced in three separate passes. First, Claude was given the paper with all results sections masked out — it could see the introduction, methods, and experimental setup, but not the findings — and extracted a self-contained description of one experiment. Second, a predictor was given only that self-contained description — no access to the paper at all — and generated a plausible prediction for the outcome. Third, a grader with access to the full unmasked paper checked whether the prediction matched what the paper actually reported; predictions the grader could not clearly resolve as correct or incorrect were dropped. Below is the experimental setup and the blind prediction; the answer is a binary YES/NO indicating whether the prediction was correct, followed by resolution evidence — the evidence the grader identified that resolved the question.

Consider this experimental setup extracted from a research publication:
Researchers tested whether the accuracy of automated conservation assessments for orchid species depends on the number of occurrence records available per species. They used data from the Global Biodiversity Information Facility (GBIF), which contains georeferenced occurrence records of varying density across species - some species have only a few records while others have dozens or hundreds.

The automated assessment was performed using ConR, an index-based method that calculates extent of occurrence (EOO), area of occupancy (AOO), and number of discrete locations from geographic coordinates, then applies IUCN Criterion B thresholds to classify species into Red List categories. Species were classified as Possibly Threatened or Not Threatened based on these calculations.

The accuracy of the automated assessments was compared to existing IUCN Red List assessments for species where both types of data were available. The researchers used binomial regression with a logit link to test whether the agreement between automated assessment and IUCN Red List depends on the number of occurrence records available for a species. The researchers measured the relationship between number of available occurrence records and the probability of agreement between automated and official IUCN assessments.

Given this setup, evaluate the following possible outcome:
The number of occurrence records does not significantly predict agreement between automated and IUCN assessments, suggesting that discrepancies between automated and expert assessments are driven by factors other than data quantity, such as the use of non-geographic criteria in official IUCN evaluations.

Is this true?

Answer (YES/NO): NO